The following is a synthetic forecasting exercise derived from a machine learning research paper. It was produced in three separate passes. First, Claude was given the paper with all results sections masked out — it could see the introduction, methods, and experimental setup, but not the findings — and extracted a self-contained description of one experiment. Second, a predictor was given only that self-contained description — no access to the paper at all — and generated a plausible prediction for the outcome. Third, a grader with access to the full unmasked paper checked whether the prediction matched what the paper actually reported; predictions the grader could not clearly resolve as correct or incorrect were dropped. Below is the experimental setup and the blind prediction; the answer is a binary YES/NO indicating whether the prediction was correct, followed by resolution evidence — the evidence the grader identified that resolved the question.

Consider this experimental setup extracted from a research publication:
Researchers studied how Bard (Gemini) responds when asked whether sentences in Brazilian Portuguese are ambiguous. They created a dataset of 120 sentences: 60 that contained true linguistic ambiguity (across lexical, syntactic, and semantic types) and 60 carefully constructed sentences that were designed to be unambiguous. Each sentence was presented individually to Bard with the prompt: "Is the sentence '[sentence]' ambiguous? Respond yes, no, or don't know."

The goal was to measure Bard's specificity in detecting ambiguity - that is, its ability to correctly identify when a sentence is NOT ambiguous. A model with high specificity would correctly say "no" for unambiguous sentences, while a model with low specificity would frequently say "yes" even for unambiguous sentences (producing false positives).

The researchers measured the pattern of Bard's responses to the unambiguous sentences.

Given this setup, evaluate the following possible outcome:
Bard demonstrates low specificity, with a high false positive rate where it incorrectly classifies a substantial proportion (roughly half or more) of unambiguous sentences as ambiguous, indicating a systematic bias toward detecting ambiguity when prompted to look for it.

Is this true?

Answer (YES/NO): YES